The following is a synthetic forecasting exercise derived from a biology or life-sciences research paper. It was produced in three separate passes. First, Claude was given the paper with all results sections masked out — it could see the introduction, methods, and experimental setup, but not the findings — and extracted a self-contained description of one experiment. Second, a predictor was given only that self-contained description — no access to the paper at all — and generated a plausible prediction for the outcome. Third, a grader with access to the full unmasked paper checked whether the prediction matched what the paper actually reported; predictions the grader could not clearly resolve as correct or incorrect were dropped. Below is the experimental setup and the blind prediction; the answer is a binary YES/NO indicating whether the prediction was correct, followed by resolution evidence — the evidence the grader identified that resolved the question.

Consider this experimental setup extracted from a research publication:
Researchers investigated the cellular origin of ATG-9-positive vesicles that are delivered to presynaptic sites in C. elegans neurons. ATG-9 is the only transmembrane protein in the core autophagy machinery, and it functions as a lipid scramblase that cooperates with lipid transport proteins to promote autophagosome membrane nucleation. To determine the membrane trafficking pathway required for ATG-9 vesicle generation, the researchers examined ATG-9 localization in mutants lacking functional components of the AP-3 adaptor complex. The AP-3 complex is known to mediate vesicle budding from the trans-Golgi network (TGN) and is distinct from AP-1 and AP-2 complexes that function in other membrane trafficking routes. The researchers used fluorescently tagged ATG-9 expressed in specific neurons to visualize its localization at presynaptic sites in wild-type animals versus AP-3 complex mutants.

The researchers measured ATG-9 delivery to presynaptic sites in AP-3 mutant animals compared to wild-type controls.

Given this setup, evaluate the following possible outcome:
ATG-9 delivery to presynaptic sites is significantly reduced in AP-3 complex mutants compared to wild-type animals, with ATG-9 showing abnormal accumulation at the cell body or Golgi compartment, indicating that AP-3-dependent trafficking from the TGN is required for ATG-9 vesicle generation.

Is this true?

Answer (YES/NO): YES